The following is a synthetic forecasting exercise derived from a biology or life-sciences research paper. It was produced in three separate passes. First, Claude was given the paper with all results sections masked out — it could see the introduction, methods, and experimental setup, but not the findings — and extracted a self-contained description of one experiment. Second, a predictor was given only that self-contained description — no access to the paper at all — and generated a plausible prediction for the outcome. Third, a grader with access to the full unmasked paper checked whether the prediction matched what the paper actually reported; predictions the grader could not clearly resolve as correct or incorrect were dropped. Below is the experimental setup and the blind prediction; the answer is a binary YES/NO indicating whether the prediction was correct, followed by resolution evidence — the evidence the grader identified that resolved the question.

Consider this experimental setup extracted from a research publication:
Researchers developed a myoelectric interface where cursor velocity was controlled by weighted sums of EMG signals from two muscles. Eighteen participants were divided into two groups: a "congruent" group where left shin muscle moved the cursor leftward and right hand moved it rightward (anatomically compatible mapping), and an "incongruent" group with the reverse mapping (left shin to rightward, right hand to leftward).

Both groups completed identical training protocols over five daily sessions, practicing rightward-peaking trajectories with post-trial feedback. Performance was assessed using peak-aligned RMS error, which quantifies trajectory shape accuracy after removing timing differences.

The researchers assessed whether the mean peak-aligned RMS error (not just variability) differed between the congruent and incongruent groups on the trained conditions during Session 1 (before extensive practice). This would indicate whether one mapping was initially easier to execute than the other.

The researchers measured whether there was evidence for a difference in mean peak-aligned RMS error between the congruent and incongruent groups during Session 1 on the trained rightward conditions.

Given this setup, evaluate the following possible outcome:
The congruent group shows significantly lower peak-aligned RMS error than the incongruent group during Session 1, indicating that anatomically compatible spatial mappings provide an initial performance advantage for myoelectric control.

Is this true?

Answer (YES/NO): NO